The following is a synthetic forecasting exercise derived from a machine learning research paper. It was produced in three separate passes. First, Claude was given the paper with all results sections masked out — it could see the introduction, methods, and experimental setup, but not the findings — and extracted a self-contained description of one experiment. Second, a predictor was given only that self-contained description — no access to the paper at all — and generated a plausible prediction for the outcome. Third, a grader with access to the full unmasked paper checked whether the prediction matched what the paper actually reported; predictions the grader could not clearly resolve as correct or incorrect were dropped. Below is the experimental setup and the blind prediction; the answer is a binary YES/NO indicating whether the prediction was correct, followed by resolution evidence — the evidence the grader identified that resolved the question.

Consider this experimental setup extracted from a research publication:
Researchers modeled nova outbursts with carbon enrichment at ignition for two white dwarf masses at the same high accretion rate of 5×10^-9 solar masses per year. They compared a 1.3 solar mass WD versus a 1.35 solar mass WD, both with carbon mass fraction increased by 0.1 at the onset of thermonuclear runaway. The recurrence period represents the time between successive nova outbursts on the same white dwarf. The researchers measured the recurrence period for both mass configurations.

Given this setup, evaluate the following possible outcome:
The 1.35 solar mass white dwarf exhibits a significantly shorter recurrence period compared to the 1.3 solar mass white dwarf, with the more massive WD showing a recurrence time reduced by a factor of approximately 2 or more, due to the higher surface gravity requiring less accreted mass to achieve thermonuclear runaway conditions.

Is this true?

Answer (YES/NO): YES